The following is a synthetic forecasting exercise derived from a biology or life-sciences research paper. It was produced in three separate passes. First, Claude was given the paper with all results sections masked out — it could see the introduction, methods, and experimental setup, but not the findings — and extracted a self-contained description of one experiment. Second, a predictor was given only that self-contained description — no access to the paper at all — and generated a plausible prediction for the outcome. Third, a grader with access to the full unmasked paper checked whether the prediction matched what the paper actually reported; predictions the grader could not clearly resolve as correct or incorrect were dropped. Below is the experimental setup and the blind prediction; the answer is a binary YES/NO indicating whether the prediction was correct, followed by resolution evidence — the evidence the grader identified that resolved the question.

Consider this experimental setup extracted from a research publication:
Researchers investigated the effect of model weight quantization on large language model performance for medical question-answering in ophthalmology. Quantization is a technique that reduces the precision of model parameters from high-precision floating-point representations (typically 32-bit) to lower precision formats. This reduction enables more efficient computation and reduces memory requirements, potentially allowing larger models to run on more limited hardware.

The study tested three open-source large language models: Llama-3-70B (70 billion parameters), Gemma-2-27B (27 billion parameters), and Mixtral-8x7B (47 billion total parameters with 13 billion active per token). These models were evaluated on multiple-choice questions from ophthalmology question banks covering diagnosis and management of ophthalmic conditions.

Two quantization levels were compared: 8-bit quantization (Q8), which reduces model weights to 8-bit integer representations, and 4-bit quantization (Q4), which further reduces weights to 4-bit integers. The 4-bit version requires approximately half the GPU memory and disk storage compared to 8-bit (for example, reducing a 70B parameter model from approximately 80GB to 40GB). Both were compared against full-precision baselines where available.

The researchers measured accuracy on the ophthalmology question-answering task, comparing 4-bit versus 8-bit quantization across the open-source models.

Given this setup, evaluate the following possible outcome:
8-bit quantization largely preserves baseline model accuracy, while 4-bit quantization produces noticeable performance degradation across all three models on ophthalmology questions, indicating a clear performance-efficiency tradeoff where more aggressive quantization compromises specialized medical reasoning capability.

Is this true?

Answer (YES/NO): NO